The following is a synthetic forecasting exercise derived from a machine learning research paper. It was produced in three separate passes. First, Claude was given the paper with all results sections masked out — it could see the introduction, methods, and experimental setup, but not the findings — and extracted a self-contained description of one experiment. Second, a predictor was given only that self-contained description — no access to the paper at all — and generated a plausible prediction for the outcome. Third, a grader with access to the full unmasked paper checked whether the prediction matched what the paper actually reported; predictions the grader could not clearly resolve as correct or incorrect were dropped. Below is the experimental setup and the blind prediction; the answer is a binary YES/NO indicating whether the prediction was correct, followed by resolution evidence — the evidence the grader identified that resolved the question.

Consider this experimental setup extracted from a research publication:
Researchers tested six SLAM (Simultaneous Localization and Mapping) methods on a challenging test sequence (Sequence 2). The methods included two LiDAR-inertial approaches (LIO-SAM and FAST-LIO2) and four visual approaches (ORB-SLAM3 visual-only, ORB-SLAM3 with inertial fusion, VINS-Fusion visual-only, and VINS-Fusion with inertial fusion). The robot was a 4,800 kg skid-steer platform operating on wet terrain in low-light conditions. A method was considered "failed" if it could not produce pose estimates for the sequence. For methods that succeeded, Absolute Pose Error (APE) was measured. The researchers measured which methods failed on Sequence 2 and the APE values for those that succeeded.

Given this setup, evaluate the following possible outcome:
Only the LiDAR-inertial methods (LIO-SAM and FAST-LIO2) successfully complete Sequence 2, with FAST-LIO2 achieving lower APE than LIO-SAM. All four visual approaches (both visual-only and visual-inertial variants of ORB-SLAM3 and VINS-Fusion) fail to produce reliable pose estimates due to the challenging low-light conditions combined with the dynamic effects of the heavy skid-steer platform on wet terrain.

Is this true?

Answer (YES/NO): NO